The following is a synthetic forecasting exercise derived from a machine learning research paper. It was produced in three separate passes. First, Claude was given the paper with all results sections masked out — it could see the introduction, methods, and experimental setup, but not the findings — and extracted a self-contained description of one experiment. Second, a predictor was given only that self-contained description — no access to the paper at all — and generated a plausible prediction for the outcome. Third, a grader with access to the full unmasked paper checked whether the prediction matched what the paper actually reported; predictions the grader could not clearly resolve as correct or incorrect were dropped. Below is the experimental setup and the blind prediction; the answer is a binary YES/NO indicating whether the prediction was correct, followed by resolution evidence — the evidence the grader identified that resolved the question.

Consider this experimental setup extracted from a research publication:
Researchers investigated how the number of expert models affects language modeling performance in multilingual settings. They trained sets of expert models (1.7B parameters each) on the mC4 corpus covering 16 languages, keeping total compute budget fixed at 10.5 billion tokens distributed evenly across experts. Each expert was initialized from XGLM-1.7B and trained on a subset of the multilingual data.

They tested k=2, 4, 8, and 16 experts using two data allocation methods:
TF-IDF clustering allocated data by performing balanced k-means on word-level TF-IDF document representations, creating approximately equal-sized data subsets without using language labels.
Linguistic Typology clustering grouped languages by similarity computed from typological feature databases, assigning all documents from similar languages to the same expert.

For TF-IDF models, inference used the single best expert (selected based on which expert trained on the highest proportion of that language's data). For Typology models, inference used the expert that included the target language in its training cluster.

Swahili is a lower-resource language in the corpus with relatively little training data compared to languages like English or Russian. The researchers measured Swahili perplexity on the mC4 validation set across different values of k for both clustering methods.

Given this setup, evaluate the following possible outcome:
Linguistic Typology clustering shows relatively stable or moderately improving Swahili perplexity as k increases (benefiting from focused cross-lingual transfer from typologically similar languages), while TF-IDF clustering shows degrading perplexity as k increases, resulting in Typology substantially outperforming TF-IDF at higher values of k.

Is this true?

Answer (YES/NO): NO